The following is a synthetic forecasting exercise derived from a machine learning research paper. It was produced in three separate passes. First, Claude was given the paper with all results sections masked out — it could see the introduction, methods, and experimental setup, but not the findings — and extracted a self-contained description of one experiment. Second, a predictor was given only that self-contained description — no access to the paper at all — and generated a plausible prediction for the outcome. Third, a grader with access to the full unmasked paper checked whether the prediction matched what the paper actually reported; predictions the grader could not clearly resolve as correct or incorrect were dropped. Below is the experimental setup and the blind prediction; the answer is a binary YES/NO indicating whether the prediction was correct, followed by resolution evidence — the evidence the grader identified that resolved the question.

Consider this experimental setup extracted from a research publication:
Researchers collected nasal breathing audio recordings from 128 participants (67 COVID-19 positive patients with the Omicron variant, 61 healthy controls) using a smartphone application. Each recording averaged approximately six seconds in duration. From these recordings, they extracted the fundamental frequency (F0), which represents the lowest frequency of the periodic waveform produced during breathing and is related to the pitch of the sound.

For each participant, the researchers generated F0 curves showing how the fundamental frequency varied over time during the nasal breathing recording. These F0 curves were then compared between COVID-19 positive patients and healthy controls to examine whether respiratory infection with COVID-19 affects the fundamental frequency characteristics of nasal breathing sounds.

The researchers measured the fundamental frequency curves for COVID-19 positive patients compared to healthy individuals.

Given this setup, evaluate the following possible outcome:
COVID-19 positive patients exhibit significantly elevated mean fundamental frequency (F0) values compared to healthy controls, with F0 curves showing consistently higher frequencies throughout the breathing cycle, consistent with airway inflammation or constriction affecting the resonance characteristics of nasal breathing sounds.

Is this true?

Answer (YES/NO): NO